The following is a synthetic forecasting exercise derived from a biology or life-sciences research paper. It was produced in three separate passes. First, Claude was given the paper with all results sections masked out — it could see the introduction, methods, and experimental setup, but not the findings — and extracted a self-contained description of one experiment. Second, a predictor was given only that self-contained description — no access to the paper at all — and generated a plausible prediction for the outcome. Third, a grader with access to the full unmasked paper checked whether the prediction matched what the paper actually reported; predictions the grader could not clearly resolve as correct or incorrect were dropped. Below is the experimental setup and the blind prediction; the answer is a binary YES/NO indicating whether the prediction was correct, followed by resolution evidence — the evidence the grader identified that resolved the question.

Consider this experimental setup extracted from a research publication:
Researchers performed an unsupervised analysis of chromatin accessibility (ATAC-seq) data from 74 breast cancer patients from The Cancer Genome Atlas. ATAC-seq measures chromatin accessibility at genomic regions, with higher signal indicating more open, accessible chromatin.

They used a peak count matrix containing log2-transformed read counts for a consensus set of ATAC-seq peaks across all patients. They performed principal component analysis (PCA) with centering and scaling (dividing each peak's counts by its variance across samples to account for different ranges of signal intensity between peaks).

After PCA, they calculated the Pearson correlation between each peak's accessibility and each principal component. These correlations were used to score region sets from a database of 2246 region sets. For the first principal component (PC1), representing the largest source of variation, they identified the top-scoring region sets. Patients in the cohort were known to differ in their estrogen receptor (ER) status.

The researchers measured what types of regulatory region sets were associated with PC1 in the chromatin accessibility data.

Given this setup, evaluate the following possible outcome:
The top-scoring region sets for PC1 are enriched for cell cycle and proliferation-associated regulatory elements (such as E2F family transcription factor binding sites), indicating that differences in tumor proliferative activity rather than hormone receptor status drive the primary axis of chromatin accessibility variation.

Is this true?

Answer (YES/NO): NO